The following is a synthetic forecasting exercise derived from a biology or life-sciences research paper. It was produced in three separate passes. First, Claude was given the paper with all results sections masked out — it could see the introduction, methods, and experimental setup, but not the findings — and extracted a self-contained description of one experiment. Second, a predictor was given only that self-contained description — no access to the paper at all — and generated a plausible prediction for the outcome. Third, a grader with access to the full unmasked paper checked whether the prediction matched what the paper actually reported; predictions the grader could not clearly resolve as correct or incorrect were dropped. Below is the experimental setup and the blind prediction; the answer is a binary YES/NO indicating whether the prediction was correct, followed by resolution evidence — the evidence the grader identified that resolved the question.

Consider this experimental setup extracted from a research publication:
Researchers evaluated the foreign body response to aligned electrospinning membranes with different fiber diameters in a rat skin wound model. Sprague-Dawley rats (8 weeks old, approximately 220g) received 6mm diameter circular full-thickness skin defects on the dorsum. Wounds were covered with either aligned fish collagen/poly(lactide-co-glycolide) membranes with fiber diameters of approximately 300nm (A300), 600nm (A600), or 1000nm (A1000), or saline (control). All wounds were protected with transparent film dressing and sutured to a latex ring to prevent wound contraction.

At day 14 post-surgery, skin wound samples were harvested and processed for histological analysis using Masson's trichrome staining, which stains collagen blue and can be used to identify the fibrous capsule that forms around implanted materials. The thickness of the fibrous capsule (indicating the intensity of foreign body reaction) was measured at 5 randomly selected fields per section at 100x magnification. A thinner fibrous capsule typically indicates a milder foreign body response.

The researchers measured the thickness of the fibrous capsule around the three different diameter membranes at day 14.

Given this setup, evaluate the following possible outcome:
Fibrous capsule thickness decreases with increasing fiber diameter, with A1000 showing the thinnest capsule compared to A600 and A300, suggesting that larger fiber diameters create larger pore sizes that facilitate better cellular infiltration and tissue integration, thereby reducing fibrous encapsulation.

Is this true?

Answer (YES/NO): NO